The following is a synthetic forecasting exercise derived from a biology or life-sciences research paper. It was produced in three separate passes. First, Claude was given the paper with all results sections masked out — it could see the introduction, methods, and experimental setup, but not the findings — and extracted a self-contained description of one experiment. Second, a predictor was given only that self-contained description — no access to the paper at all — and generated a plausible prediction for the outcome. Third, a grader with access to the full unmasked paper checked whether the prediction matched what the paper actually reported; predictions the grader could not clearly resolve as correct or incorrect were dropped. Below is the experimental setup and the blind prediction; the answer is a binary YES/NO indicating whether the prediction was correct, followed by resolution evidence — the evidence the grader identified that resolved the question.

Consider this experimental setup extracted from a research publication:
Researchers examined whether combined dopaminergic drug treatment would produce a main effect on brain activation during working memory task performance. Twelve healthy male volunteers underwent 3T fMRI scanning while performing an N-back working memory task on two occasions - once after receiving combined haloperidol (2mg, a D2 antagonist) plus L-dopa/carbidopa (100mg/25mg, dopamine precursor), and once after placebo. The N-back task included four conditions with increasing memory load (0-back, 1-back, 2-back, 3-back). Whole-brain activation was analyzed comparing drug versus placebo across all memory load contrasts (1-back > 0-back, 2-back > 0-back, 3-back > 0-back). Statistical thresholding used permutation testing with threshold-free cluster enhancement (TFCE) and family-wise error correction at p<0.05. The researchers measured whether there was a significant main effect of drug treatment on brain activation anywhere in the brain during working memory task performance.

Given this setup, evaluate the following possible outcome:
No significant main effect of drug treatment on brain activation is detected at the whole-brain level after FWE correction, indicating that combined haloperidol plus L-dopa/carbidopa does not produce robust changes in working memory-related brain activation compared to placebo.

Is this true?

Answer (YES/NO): NO